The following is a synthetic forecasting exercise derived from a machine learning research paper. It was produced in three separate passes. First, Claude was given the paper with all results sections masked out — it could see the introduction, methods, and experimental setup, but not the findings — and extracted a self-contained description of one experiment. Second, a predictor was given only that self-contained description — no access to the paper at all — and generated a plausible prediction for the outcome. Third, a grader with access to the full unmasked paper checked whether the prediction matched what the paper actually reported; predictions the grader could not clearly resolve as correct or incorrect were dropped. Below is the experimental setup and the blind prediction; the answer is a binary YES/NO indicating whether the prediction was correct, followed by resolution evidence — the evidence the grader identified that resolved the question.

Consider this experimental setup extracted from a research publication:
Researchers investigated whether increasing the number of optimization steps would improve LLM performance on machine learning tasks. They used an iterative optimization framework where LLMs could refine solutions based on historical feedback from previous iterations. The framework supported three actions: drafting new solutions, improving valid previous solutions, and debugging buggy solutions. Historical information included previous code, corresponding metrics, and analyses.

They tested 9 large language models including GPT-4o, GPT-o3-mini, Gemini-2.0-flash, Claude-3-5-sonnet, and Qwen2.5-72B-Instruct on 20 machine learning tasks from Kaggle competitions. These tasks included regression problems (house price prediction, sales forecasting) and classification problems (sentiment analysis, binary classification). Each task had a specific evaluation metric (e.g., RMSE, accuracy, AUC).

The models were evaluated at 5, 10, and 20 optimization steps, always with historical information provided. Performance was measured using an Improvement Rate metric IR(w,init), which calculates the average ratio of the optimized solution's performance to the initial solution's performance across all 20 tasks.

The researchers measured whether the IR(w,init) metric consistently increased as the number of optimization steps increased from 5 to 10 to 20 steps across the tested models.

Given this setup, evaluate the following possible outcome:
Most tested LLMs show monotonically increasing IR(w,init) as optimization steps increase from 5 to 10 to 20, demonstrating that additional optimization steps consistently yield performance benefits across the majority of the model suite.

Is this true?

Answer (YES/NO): YES